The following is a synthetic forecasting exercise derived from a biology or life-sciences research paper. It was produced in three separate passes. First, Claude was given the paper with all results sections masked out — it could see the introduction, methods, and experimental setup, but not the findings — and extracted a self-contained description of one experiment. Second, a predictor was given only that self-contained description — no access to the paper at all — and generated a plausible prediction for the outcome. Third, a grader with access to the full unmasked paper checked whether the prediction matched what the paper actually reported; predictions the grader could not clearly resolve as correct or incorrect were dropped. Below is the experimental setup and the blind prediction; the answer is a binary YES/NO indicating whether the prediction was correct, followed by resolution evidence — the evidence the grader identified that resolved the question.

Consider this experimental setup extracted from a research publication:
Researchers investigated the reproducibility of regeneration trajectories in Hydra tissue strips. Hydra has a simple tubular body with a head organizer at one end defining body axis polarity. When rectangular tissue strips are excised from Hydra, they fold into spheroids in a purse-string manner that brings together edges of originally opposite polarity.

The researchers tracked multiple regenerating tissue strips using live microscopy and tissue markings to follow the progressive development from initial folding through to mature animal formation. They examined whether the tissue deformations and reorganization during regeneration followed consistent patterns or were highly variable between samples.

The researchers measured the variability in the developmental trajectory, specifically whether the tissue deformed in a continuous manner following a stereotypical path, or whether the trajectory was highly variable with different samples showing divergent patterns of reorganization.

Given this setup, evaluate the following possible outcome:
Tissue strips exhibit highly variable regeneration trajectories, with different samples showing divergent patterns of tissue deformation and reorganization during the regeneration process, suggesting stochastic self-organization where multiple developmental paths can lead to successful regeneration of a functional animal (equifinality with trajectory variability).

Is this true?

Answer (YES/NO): NO